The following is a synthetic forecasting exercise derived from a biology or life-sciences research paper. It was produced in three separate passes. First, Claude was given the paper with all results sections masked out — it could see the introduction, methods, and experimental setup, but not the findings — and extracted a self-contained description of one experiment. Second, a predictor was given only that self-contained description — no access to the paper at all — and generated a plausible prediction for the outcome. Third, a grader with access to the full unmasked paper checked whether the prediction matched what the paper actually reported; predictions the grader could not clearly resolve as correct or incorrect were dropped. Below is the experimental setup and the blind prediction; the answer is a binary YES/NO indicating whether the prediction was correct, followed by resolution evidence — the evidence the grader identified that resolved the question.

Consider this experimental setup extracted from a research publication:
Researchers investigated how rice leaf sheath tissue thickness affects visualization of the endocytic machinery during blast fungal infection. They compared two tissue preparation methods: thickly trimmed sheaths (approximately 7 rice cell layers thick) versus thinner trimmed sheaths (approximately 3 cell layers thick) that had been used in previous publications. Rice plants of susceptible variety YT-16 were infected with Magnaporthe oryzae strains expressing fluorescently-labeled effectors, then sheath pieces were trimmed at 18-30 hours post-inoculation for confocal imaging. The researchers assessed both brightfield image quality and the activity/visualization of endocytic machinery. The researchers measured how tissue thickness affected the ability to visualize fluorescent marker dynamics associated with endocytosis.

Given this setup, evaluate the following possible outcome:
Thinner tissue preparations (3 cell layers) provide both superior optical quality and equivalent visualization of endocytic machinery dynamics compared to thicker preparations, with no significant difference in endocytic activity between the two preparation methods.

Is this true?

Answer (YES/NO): NO